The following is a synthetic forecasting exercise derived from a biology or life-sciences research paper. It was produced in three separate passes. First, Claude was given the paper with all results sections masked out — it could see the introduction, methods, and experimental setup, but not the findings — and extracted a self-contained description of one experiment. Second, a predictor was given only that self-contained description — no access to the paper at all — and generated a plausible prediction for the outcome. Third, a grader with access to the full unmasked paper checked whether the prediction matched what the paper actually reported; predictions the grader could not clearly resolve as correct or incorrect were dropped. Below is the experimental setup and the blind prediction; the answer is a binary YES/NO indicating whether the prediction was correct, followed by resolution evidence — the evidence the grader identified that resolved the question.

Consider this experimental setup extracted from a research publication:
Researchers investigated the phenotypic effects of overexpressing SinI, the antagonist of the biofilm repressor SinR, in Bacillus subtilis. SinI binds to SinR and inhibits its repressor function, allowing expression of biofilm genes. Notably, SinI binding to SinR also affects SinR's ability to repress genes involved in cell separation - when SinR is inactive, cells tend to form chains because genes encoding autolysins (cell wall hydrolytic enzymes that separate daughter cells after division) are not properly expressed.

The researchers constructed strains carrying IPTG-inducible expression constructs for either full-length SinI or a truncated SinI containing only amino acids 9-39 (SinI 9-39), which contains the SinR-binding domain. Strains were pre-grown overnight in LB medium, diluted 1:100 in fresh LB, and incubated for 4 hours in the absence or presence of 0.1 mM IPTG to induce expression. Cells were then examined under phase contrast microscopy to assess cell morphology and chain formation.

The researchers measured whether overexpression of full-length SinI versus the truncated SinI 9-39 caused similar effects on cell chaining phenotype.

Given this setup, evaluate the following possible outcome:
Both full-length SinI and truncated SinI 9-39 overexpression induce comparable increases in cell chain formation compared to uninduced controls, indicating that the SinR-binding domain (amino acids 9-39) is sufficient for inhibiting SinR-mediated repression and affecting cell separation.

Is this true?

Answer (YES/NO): YES